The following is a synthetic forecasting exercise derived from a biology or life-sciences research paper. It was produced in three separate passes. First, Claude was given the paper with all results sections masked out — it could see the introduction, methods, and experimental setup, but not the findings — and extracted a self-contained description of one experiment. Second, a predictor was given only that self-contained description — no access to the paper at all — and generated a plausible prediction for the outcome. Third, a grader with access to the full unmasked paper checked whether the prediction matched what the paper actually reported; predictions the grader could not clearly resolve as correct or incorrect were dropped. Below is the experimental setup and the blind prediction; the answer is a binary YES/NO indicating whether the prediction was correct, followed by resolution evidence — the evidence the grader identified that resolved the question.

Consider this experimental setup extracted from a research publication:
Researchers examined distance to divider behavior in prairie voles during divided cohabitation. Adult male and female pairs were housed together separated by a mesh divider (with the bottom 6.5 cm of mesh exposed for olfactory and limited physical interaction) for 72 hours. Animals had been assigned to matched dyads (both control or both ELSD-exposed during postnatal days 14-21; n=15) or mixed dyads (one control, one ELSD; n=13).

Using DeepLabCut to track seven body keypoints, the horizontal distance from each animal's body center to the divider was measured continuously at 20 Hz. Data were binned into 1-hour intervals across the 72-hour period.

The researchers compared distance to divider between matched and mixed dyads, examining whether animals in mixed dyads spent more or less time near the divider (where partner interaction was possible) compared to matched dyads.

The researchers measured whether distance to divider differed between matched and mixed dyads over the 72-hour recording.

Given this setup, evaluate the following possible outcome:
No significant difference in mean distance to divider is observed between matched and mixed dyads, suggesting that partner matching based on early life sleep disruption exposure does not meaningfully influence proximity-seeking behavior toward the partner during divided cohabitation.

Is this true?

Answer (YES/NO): YES